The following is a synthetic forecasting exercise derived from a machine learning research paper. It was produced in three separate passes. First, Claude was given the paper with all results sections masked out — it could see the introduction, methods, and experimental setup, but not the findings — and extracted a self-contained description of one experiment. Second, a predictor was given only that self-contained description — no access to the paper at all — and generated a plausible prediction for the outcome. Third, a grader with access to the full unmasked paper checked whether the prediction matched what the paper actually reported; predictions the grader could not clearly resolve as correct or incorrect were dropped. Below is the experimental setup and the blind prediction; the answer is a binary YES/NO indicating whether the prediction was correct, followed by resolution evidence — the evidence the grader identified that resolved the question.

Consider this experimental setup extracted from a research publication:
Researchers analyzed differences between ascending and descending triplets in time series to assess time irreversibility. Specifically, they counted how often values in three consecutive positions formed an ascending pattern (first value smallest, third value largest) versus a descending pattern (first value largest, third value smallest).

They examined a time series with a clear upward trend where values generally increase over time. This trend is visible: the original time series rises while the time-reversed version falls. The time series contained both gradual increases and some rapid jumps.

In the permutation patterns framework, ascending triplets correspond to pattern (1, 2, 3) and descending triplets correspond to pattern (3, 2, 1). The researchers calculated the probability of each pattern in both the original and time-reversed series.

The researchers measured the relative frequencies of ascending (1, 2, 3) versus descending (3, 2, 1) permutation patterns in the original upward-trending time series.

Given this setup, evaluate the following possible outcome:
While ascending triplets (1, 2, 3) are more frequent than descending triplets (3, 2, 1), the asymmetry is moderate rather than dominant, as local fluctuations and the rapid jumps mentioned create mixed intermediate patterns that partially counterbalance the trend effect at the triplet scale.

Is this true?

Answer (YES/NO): NO